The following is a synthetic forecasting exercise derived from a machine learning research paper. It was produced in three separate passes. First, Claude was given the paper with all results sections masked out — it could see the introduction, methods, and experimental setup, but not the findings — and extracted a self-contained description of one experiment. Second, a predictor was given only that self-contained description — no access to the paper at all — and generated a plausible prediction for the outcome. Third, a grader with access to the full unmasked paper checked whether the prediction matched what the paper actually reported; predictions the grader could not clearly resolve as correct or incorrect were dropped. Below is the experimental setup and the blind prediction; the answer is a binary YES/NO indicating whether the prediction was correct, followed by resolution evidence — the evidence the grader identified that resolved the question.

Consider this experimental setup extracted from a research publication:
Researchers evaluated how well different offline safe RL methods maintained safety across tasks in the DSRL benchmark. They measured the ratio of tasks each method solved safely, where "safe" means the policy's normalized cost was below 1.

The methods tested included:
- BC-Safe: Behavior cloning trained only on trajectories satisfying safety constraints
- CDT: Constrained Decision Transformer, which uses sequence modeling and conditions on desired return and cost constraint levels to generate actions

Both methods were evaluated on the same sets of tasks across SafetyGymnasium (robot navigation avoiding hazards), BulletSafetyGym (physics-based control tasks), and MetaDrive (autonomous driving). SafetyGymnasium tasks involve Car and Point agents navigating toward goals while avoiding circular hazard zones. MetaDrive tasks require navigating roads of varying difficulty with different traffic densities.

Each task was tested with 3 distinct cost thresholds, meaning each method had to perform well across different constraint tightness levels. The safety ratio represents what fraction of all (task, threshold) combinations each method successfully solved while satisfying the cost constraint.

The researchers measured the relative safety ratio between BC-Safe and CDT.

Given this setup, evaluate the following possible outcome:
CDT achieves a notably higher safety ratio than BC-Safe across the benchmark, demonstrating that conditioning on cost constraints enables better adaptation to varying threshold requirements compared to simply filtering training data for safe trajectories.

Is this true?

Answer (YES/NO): NO